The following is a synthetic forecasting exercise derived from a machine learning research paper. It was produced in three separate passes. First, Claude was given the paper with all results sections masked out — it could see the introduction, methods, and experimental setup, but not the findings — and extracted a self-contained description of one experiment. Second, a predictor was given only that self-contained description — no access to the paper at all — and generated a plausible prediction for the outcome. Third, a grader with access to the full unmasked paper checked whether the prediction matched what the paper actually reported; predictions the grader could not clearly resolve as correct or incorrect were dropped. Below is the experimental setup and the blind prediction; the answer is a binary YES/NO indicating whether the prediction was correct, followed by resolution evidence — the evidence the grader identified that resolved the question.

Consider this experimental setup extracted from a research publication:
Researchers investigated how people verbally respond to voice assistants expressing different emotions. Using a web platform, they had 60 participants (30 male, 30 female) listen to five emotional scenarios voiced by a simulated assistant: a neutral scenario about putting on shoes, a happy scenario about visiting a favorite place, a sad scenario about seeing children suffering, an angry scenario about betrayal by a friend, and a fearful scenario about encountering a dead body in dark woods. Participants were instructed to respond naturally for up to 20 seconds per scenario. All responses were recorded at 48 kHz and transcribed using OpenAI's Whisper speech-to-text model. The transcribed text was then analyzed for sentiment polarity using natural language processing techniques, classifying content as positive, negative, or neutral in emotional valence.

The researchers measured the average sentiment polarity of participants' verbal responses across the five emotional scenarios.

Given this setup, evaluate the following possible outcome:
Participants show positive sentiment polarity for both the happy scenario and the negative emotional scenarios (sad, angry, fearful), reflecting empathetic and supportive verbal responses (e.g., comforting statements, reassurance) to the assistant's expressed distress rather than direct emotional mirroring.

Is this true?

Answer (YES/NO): NO